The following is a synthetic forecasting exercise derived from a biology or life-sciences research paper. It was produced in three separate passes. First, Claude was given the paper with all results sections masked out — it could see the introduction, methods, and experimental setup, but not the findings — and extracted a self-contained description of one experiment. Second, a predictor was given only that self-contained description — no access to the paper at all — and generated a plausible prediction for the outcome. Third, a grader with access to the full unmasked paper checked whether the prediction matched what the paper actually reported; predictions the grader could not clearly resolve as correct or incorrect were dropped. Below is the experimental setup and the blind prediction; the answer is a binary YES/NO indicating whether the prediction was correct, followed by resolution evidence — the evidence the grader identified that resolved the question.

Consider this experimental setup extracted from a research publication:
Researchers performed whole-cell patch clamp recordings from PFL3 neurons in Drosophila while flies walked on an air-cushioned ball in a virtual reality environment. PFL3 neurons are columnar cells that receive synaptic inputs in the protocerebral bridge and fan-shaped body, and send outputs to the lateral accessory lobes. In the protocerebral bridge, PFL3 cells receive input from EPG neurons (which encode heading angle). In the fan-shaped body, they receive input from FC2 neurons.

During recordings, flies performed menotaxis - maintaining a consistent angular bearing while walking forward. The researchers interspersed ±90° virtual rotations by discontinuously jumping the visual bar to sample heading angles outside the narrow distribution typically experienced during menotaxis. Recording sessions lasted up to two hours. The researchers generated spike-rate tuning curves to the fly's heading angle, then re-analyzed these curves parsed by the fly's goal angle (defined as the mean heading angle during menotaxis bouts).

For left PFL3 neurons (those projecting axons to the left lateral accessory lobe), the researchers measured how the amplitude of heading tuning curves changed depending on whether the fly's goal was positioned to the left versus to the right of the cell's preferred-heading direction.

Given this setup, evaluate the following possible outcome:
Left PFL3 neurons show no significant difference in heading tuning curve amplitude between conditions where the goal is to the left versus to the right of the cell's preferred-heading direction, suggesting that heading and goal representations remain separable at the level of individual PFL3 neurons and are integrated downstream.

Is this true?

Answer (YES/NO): NO